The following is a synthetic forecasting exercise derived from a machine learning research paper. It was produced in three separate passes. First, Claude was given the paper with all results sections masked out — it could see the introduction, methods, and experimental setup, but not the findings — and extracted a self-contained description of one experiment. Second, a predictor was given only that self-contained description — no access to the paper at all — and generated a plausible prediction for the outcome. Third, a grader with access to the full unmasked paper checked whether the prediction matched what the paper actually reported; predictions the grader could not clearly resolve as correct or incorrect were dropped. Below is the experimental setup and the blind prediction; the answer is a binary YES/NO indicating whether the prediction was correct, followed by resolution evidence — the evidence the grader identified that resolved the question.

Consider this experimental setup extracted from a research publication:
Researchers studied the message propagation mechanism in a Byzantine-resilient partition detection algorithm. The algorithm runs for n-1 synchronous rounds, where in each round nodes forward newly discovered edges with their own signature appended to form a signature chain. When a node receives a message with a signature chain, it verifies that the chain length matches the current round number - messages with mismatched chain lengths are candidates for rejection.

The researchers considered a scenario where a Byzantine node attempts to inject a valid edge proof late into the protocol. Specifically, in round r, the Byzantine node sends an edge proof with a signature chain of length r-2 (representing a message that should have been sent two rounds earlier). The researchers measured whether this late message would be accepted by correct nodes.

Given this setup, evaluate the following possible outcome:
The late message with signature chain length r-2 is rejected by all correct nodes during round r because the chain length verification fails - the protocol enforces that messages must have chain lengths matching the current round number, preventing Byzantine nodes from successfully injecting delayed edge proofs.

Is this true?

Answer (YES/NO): YES